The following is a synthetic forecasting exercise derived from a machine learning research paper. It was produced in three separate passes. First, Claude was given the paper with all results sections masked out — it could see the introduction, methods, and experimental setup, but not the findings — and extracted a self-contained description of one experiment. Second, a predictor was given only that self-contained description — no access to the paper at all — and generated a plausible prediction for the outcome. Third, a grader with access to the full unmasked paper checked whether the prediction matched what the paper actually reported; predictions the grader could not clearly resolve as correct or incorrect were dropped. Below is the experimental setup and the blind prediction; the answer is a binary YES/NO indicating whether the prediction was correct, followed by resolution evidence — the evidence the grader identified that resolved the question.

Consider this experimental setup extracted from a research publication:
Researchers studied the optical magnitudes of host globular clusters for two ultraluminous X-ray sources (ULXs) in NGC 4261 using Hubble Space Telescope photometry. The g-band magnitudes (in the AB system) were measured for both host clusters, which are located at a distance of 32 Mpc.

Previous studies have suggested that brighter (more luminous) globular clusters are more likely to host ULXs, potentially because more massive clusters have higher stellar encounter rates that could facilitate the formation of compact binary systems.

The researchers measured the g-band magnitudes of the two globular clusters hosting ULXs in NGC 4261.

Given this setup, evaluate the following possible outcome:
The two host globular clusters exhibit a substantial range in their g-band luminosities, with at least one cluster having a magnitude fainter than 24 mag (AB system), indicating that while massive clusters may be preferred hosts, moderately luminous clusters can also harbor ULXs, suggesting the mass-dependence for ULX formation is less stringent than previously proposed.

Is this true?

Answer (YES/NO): NO